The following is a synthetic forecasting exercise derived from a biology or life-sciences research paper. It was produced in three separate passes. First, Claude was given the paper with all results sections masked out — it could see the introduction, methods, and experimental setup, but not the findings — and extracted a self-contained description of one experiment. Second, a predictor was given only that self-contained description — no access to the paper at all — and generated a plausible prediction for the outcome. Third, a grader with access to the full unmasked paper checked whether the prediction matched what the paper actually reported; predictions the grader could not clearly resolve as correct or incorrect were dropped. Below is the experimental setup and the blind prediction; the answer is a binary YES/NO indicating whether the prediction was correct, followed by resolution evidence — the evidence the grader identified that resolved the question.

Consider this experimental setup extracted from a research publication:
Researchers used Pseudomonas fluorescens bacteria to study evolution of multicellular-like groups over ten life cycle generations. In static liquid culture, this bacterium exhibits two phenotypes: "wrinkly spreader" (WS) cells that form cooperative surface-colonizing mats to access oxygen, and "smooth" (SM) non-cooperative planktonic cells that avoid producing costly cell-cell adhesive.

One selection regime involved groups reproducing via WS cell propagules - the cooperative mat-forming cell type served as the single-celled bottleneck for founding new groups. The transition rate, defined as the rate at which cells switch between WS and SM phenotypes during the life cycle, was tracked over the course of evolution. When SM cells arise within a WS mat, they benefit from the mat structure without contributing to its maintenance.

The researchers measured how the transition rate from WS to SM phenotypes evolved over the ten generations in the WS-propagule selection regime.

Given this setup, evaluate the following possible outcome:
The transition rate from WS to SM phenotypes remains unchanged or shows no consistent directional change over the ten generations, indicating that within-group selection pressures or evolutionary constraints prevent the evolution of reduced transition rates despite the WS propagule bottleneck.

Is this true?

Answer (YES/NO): NO